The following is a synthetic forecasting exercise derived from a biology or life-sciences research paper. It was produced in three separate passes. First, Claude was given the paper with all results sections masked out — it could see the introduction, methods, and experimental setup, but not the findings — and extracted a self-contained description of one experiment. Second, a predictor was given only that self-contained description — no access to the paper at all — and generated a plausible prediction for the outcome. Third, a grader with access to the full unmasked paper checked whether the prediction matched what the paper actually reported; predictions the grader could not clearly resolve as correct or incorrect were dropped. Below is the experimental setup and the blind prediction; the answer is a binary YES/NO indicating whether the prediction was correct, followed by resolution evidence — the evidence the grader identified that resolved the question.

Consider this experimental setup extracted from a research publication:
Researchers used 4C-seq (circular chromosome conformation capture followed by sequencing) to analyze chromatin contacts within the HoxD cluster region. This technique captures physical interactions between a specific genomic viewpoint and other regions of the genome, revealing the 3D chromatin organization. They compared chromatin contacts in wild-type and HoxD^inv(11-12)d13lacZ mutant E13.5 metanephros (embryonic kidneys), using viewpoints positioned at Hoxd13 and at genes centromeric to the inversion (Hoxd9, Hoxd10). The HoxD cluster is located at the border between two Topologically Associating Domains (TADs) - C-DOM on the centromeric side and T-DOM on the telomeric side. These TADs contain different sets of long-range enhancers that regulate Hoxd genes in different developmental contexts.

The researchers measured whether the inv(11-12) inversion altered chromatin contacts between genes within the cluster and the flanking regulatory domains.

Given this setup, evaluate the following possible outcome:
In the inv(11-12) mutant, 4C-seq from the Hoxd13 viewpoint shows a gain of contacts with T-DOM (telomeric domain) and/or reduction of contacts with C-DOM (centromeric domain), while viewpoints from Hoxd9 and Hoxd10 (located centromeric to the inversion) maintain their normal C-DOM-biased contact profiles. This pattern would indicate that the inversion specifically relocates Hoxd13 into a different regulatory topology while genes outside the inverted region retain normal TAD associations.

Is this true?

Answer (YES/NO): NO